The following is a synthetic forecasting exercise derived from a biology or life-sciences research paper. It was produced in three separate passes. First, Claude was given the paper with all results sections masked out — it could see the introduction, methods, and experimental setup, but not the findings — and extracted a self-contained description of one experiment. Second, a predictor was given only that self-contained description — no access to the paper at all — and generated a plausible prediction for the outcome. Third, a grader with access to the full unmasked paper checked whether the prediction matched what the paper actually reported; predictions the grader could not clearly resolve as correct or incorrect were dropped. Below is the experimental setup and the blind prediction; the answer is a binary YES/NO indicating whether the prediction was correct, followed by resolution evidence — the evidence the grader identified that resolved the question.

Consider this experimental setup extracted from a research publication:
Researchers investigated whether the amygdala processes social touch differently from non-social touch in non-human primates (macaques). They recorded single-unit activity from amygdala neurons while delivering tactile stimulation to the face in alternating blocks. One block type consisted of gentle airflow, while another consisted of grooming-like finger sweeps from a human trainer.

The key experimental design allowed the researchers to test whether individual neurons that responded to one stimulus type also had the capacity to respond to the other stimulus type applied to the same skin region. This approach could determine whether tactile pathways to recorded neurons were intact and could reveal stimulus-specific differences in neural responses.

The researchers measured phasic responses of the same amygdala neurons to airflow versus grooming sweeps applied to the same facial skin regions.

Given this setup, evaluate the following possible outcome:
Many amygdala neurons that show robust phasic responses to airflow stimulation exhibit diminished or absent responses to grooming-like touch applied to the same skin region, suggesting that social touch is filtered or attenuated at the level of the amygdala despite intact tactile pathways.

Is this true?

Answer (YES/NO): YES